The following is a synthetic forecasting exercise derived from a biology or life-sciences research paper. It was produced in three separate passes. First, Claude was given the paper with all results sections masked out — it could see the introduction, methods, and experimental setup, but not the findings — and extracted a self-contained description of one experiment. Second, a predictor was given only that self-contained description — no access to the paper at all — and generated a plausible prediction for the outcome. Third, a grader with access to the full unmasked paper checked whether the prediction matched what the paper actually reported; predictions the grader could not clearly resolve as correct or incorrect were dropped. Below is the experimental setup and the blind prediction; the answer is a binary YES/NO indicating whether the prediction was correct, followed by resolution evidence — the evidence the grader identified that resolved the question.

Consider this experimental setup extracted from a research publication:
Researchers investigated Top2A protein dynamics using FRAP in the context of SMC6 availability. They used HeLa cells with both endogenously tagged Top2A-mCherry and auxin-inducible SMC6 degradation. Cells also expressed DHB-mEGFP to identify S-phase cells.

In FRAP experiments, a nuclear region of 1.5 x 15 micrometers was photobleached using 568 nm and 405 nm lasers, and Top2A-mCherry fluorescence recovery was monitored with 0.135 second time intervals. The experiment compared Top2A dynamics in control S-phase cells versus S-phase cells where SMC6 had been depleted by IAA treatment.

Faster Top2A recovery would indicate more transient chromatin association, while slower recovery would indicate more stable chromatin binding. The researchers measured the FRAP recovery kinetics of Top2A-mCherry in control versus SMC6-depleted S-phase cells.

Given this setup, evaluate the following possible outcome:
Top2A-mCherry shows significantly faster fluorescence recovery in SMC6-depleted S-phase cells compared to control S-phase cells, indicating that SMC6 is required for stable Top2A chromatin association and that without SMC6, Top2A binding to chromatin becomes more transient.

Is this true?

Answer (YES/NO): NO